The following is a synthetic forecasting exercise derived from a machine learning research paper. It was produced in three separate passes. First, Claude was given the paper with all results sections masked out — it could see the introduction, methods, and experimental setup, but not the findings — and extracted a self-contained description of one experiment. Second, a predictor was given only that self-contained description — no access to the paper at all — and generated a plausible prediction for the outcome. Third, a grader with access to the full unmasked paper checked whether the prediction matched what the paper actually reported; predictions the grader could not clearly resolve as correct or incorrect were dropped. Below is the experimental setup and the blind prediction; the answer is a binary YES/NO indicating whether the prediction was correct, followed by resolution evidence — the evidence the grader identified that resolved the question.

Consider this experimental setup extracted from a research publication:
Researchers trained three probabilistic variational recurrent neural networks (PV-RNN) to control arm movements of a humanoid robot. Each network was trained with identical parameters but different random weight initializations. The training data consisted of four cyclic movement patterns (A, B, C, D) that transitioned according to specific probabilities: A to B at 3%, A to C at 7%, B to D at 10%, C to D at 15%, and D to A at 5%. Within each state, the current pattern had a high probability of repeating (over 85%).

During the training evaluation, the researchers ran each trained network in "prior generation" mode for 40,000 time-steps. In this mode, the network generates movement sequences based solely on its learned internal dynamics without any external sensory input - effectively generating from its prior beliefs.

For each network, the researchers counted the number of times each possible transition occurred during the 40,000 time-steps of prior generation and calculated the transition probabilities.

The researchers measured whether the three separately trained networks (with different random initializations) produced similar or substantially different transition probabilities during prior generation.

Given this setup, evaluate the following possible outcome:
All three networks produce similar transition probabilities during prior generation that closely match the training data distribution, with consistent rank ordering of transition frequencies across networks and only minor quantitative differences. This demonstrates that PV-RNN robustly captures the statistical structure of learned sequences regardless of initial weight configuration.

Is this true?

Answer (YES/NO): NO